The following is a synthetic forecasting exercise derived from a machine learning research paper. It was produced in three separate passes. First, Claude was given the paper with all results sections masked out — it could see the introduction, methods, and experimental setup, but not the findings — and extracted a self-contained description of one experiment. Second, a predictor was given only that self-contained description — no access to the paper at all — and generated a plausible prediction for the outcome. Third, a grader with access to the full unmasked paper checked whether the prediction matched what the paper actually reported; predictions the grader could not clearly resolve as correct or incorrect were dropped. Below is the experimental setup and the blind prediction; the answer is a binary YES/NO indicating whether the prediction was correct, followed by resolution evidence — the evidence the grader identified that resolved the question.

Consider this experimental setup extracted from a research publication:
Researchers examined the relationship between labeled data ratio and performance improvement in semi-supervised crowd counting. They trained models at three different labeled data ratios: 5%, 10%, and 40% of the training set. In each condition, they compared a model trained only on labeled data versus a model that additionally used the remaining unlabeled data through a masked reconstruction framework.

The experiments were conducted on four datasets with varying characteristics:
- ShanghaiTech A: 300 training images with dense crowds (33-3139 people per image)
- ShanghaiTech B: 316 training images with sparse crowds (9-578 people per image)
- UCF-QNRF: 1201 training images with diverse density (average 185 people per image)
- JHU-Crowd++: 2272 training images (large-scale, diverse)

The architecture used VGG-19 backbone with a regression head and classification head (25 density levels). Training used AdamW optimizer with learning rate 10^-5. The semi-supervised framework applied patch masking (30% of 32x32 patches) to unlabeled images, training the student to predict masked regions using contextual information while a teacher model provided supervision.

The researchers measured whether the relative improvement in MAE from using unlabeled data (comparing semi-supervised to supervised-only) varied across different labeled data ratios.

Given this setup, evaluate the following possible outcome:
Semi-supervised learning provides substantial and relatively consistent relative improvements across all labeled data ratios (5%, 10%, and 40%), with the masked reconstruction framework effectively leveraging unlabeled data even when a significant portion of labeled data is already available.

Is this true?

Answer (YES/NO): YES